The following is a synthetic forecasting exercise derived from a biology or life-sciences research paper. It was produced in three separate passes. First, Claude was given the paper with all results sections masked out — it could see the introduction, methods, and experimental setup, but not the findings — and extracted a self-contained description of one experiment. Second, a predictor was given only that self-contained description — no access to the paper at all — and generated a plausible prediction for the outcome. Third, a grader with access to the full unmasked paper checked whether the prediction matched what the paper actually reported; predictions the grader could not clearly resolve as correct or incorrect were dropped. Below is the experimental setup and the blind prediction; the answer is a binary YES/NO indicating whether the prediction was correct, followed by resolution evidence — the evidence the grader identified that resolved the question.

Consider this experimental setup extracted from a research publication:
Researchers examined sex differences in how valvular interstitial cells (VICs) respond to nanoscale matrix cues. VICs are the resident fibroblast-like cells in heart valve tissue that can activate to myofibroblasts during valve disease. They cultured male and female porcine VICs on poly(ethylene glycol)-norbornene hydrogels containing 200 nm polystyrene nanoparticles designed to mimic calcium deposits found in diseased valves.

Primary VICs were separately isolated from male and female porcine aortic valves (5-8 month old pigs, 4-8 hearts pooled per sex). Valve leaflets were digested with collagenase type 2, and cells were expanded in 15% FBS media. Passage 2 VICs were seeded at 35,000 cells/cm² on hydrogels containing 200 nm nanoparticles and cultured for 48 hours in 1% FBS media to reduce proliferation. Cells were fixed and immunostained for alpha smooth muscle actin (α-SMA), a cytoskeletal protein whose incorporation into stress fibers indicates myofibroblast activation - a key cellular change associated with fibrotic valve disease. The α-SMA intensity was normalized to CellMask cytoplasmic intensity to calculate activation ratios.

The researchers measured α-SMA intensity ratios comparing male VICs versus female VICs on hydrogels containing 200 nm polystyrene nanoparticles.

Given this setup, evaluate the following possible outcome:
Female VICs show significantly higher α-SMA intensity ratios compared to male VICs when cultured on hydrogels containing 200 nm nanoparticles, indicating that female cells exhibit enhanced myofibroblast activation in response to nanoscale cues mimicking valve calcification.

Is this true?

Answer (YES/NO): YES